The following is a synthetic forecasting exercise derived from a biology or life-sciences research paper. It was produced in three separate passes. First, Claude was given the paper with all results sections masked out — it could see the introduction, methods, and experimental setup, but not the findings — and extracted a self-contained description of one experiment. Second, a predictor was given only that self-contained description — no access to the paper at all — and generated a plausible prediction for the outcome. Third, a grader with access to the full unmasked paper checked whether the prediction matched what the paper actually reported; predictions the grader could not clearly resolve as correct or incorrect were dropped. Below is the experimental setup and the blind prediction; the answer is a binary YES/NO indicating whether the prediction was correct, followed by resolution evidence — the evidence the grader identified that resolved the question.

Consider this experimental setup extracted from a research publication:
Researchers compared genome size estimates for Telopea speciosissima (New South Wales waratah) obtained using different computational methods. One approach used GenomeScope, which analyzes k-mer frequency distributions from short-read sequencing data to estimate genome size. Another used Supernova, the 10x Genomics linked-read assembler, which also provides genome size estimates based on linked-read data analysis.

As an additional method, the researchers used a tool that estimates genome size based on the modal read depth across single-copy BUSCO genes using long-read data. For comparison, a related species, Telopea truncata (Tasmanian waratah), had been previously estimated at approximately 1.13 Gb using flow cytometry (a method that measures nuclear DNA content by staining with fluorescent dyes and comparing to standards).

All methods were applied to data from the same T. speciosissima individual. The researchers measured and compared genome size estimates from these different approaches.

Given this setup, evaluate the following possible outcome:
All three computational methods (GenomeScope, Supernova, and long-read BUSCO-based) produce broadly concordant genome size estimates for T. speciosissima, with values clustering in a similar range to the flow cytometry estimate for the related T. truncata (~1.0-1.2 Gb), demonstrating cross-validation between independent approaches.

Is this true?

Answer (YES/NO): NO